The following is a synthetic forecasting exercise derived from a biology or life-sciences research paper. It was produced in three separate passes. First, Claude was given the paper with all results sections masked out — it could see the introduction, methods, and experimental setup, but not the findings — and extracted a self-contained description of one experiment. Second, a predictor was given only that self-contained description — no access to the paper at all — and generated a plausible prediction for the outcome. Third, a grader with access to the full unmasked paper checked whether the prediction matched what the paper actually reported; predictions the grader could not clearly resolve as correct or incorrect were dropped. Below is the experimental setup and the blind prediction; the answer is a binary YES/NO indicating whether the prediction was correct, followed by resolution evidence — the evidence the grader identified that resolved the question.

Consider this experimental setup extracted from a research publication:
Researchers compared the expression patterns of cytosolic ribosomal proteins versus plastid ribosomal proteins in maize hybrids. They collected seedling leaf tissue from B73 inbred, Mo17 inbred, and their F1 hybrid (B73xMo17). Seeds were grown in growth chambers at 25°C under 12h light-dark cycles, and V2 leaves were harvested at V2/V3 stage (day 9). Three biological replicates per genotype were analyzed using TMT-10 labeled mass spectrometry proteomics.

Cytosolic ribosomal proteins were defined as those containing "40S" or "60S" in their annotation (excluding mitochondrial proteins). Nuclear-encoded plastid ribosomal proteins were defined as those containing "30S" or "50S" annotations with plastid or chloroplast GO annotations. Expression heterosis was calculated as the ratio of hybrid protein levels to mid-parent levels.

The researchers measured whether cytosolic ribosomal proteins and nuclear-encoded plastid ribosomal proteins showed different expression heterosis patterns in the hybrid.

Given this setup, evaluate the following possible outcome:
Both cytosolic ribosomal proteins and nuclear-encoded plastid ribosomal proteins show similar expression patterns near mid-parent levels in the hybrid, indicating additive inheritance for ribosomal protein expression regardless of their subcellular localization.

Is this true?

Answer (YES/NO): NO